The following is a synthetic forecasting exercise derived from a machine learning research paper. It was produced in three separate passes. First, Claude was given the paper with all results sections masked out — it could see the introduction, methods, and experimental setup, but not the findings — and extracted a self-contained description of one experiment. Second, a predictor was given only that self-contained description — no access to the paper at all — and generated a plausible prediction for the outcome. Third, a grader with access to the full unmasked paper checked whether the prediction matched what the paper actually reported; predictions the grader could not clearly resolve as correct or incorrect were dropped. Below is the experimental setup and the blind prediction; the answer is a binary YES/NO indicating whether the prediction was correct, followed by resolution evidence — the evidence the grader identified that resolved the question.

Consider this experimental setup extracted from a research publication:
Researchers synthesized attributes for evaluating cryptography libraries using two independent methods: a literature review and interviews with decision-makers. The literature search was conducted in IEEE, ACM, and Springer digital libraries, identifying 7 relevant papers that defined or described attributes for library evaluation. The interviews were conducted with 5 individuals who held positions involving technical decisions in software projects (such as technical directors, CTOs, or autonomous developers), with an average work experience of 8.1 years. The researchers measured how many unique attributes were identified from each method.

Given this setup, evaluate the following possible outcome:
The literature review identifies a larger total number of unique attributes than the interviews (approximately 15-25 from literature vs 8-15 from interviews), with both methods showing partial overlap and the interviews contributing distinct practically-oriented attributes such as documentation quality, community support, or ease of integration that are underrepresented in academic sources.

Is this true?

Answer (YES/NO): NO